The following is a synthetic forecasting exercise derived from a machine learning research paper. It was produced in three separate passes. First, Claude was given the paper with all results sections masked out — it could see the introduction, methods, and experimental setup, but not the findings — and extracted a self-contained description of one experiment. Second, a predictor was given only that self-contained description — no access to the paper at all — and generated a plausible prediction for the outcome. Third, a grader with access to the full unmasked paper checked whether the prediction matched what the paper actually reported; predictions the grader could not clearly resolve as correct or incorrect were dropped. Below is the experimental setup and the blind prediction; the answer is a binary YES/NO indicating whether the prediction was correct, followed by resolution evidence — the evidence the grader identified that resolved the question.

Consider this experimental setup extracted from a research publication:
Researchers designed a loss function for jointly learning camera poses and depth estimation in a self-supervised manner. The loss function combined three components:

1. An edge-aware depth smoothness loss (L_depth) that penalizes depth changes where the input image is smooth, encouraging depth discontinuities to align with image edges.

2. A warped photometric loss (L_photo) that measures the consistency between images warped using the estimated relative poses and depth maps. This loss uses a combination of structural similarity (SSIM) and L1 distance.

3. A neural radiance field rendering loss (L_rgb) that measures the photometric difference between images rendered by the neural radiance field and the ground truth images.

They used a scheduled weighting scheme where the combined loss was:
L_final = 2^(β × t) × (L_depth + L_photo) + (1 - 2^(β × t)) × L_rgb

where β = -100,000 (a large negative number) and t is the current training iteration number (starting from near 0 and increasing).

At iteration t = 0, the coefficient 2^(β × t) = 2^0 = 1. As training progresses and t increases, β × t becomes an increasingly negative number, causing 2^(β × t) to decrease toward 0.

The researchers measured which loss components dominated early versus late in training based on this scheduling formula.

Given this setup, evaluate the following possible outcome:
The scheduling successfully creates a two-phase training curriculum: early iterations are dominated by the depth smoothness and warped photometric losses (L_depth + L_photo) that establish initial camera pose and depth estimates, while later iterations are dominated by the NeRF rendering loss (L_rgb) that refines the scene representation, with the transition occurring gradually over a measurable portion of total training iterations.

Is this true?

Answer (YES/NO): NO